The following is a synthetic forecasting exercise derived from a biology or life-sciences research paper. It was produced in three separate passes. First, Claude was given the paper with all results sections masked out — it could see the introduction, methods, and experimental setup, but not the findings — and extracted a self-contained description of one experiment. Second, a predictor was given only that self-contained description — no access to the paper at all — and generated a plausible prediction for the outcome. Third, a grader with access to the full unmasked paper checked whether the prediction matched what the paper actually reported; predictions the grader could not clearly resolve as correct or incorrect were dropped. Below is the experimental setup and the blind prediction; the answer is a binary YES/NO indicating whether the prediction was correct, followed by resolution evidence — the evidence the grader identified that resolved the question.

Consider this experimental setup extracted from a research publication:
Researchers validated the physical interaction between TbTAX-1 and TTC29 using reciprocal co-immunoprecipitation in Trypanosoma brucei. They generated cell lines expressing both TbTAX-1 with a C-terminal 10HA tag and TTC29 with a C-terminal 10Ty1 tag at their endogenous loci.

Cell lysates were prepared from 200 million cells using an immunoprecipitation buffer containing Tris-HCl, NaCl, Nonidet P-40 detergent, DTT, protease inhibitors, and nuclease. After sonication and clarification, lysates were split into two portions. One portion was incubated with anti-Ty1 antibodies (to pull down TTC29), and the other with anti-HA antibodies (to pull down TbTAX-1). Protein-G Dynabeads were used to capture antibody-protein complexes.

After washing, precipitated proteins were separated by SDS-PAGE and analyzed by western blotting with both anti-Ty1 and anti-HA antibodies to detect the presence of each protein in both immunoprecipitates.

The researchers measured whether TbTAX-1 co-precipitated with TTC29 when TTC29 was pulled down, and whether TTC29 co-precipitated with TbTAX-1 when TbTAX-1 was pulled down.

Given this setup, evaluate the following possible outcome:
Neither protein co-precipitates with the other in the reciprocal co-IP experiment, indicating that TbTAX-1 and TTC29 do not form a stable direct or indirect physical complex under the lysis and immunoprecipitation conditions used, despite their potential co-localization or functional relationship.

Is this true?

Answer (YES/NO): NO